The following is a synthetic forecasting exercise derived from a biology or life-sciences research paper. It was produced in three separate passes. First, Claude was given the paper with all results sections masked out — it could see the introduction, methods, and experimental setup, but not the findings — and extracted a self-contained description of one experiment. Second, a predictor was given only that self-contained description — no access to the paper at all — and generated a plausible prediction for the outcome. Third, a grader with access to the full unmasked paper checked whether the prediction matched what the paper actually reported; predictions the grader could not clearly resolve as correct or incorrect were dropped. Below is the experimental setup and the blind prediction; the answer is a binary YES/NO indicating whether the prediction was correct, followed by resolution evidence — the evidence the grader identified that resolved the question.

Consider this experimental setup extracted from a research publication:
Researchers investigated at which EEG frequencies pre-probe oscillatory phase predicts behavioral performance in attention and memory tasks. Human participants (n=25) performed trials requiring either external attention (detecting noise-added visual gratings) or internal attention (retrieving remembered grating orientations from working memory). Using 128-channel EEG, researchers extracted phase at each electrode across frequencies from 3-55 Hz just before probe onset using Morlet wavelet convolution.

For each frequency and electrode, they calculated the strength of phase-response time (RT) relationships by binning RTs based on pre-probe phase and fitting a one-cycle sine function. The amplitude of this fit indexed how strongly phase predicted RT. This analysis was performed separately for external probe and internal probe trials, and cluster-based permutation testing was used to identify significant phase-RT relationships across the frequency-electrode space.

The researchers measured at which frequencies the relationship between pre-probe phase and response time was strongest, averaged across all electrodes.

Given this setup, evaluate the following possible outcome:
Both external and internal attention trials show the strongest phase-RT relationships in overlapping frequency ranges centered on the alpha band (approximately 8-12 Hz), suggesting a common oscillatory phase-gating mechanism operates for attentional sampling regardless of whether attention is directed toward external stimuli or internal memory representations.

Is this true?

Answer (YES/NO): NO